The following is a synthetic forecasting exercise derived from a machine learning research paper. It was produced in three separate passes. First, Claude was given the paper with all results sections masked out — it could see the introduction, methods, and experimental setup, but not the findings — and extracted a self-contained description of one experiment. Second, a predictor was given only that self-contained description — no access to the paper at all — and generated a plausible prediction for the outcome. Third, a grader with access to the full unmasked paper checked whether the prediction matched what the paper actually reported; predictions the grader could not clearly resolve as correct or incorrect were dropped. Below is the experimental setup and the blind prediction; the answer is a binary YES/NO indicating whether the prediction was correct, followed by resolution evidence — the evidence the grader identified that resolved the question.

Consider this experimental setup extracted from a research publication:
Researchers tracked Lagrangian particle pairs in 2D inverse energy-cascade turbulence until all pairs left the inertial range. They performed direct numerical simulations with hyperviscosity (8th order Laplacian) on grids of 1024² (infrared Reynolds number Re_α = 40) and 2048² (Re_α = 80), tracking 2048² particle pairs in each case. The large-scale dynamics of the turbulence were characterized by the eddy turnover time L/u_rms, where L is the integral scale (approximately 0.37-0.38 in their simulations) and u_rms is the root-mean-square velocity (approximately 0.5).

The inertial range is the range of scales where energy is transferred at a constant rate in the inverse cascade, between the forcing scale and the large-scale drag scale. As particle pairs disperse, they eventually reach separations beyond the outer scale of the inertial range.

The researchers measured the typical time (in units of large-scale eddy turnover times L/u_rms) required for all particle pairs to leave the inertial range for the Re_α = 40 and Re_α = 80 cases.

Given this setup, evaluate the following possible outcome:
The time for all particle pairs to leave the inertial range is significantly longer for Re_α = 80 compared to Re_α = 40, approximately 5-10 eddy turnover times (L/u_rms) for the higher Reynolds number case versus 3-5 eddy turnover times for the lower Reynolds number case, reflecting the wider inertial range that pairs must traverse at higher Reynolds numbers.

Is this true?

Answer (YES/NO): NO